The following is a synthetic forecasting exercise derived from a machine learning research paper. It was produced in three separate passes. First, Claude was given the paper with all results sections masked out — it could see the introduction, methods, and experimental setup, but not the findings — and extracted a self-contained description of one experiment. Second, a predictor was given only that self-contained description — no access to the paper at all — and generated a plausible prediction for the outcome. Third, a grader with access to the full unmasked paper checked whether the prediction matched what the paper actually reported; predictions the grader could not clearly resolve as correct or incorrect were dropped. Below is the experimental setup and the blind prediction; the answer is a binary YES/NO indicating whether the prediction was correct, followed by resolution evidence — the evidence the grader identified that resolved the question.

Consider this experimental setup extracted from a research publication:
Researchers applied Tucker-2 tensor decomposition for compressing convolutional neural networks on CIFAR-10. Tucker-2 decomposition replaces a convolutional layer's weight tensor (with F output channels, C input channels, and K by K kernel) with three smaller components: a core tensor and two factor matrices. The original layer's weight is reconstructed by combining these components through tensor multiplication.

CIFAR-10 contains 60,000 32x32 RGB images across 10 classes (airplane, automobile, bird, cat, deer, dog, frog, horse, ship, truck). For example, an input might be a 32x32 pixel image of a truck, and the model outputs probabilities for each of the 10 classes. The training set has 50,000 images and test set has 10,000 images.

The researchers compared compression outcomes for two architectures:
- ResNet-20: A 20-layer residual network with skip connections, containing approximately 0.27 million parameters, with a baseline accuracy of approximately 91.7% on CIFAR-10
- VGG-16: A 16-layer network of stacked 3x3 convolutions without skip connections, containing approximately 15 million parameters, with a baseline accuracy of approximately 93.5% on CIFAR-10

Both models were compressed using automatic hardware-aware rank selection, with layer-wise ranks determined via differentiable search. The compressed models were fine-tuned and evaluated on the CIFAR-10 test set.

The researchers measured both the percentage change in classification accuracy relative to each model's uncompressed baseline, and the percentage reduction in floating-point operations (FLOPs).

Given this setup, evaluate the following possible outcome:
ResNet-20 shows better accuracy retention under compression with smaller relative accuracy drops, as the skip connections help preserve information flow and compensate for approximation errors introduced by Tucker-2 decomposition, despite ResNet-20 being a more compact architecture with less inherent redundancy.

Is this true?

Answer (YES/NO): NO